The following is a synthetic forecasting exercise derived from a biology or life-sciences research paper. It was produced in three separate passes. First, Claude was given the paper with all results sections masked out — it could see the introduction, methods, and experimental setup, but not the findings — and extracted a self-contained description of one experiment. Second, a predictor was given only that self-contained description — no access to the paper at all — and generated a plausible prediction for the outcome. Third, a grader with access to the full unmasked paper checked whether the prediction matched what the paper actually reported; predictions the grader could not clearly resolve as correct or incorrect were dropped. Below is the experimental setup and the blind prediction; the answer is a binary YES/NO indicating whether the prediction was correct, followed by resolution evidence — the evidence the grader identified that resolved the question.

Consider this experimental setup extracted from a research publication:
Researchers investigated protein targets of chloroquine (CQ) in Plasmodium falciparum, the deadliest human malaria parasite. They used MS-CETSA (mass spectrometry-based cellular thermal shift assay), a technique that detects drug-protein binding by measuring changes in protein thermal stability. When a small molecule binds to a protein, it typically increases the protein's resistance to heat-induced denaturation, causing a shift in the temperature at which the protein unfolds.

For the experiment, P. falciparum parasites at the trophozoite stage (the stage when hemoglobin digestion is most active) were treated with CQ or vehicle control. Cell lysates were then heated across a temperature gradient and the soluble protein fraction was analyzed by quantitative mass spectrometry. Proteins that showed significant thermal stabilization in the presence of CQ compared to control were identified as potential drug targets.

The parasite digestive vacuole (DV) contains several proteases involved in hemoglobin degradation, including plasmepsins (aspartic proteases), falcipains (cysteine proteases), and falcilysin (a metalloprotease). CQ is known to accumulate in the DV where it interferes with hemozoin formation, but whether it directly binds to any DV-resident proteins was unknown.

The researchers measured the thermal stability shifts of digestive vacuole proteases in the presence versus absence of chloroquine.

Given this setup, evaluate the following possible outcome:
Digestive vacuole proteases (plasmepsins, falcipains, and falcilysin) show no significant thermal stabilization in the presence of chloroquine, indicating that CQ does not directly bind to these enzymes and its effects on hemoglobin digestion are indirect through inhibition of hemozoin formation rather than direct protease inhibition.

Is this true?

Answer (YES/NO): NO